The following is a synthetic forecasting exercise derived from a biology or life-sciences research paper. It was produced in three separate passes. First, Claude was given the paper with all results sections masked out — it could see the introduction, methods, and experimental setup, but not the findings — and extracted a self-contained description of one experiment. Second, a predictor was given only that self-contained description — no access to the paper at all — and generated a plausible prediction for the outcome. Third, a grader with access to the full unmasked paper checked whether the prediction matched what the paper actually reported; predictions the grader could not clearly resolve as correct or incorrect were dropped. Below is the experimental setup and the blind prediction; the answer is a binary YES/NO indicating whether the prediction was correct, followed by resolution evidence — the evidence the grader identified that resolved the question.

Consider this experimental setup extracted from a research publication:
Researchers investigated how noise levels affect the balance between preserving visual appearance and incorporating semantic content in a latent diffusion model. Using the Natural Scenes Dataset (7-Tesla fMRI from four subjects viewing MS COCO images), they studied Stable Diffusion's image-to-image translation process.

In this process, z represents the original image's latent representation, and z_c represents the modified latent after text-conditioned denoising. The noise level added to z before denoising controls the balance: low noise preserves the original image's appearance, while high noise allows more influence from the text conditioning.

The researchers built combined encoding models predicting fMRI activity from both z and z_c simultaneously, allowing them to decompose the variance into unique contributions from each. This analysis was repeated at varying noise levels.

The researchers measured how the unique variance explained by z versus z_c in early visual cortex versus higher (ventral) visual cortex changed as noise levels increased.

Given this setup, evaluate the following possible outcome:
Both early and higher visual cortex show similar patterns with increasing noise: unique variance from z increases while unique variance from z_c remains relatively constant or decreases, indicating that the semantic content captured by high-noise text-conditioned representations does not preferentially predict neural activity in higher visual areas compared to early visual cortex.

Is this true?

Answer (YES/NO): NO